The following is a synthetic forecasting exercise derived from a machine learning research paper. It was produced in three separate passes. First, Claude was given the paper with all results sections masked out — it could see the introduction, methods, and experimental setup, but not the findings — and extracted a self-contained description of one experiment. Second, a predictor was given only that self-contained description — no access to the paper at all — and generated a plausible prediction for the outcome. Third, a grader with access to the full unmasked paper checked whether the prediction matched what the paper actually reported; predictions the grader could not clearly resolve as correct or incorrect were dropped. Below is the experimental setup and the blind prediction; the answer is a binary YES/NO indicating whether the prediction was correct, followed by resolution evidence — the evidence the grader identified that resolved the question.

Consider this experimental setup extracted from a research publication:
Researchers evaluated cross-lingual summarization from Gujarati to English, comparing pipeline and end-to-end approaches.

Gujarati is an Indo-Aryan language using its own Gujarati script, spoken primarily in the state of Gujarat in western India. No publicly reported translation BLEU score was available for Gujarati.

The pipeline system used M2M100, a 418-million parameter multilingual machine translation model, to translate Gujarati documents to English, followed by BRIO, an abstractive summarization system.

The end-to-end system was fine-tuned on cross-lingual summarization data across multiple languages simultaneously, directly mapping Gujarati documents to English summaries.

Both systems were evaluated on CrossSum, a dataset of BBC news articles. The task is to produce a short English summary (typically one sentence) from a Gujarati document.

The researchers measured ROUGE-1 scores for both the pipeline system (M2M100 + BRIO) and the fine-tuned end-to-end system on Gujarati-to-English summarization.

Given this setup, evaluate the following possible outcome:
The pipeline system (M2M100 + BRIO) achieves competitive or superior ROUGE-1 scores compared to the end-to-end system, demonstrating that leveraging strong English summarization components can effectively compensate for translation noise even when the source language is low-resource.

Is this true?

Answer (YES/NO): NO